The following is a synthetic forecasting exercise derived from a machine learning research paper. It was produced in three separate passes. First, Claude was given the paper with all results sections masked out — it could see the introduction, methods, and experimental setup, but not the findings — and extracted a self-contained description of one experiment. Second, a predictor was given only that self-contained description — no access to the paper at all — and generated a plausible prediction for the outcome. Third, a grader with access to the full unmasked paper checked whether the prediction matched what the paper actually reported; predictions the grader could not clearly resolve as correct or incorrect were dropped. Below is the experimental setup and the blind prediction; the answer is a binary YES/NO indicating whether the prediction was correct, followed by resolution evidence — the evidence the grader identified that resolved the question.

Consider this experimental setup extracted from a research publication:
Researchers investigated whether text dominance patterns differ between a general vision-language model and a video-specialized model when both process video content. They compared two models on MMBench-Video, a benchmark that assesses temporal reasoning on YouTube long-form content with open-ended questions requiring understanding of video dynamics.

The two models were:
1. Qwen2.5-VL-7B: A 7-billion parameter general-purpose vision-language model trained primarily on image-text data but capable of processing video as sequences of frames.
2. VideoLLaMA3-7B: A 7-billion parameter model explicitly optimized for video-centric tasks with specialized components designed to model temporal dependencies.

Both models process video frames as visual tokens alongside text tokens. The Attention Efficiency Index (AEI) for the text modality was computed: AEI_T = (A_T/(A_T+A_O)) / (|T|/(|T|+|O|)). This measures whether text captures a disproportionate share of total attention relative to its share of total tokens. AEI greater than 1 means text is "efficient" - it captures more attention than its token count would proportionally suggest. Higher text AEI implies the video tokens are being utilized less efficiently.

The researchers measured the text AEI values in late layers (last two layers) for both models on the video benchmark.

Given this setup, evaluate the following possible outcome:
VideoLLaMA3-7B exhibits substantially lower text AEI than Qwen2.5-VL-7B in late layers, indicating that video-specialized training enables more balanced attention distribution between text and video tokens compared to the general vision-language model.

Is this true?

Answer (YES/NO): NO